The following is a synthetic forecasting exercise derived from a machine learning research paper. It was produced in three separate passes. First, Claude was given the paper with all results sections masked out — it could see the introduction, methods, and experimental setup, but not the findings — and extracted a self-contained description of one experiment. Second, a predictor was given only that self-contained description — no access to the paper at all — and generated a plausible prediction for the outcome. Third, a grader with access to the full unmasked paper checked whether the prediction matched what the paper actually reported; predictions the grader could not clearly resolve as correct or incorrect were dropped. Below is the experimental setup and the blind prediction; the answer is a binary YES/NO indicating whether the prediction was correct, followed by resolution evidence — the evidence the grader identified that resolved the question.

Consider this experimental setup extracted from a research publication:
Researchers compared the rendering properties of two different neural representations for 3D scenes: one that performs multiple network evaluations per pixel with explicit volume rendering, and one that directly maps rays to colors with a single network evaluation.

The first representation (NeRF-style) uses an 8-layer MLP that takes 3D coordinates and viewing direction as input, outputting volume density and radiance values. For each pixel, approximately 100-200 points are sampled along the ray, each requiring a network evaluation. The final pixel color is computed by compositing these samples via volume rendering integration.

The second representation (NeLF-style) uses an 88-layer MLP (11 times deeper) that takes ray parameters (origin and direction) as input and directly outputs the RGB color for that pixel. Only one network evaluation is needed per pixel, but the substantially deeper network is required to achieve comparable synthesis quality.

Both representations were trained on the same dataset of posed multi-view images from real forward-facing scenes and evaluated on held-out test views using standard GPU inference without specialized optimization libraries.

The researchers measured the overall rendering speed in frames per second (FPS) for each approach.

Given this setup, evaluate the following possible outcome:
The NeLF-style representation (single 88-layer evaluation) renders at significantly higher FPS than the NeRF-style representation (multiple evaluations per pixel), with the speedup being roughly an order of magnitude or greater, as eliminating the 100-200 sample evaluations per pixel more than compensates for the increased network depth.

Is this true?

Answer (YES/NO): YES